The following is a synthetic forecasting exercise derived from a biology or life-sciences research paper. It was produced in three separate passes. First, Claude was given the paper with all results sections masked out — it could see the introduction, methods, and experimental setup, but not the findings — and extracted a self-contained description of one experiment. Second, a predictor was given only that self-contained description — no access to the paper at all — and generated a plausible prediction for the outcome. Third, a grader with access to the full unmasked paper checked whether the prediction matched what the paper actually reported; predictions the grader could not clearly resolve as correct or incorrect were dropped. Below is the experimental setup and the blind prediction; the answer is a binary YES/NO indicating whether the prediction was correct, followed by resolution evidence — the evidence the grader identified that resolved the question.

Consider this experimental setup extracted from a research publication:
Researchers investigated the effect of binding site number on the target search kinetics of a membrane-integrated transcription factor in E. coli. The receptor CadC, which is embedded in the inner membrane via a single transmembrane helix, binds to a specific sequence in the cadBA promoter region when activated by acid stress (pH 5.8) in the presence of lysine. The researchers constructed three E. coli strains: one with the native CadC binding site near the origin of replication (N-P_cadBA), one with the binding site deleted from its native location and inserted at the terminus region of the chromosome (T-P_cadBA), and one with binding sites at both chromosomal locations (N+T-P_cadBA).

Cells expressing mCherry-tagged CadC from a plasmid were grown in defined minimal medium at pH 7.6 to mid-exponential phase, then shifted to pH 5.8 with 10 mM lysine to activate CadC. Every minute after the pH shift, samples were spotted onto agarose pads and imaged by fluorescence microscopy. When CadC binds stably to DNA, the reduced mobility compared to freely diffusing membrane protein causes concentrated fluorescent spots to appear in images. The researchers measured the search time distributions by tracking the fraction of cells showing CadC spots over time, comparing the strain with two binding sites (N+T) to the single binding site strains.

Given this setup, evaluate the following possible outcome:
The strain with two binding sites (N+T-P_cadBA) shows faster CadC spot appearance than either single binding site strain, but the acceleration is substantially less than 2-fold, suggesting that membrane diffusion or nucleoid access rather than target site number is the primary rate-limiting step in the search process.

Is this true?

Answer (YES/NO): NO